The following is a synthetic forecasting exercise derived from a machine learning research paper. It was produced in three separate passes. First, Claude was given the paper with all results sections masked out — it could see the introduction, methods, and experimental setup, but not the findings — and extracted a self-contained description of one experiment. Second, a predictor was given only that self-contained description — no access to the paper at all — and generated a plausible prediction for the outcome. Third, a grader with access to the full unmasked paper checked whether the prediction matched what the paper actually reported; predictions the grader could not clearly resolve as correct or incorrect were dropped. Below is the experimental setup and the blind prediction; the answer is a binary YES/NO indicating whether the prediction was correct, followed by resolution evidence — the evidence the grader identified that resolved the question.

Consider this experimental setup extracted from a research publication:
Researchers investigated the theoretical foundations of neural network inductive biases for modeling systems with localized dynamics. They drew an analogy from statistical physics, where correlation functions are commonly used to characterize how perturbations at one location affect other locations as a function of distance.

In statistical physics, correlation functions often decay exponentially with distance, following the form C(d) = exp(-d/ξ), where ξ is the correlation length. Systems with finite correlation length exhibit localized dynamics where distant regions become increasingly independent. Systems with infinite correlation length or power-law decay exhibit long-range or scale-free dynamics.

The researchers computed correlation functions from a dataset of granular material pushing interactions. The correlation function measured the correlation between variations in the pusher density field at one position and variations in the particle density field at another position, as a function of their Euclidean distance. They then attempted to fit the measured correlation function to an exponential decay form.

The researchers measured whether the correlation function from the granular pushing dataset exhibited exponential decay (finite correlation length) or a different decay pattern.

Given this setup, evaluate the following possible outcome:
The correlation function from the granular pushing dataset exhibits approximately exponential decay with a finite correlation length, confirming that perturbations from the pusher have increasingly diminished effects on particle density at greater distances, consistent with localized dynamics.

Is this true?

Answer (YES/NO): YES